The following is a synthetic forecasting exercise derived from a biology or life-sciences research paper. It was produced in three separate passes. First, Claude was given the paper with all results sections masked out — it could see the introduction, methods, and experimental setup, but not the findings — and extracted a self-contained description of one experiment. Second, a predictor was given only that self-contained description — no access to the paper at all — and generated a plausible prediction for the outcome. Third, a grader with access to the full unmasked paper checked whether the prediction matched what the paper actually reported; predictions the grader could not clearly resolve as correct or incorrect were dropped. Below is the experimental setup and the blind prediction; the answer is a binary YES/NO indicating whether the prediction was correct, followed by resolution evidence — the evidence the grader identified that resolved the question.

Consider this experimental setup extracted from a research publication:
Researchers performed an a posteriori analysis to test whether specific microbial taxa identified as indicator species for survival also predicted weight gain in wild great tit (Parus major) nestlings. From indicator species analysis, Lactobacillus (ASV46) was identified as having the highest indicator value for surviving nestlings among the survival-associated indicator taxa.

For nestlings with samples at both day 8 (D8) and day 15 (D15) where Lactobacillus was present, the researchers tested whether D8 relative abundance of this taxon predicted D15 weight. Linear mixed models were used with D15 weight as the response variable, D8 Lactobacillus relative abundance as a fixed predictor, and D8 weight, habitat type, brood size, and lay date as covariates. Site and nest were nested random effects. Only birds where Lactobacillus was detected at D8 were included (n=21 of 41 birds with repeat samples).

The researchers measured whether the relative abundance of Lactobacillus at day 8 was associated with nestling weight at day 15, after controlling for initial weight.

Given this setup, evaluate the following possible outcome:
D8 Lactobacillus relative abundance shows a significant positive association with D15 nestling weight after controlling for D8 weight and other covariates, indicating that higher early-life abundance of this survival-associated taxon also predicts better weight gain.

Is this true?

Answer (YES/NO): YES